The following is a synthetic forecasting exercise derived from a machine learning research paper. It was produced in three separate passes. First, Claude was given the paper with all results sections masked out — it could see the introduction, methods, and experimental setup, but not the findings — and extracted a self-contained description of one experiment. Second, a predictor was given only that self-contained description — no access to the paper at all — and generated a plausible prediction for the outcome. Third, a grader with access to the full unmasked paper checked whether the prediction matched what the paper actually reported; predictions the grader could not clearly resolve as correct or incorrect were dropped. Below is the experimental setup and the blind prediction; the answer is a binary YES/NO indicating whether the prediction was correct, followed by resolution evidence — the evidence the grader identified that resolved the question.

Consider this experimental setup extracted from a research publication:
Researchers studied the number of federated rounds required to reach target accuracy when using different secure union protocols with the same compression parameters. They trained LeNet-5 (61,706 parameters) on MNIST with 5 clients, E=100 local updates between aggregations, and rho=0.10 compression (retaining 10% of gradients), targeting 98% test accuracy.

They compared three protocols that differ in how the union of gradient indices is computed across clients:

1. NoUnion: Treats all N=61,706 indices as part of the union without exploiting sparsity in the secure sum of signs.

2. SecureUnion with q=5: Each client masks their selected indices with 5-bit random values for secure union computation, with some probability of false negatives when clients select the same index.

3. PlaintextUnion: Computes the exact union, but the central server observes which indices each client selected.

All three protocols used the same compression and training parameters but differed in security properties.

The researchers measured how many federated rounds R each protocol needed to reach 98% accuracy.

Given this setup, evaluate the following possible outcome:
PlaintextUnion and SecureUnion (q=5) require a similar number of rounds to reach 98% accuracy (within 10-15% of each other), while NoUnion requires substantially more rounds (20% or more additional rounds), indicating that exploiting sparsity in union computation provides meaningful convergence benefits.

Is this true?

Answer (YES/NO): NO